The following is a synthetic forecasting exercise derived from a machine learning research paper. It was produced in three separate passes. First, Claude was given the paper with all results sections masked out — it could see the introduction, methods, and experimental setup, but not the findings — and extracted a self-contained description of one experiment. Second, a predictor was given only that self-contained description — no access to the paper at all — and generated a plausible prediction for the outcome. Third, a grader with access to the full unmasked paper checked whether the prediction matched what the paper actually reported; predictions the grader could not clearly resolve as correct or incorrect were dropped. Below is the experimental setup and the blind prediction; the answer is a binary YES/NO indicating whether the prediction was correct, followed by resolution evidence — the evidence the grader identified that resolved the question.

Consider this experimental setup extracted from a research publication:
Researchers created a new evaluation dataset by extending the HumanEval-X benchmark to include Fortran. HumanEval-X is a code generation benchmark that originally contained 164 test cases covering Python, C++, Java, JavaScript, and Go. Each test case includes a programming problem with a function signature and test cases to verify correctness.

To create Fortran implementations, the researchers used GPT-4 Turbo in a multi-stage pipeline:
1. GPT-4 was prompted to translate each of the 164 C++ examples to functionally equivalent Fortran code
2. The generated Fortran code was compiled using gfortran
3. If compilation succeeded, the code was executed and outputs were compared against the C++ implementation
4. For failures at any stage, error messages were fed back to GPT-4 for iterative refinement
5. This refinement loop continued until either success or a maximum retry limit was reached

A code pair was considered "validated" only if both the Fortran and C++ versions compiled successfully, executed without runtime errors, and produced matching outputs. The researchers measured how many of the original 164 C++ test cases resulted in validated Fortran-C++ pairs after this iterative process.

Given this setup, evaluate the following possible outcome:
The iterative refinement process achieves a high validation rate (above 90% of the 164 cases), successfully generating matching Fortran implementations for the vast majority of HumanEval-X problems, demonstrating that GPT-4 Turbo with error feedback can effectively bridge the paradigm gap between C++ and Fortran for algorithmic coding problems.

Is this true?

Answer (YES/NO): NO